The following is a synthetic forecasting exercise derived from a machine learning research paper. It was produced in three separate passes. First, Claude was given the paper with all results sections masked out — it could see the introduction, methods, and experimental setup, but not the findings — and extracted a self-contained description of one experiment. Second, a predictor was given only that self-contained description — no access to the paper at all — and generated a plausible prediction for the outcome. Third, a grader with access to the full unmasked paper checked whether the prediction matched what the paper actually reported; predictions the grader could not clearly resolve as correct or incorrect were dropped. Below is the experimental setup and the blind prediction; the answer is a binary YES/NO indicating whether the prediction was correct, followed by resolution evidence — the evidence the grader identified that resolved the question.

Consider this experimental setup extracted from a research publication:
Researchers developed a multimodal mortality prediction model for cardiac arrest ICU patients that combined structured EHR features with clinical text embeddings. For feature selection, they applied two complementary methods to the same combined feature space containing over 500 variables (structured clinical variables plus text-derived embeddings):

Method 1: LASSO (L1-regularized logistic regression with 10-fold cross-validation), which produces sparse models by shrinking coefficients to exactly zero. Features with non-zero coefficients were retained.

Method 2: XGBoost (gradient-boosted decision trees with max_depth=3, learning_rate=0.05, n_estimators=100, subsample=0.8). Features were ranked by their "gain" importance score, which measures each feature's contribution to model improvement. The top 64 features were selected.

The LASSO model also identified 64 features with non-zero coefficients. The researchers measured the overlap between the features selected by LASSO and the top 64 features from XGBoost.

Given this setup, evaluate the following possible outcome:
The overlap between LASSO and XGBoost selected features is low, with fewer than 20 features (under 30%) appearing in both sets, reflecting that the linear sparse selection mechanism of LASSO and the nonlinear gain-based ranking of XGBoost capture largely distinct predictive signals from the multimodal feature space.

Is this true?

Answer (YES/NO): NO